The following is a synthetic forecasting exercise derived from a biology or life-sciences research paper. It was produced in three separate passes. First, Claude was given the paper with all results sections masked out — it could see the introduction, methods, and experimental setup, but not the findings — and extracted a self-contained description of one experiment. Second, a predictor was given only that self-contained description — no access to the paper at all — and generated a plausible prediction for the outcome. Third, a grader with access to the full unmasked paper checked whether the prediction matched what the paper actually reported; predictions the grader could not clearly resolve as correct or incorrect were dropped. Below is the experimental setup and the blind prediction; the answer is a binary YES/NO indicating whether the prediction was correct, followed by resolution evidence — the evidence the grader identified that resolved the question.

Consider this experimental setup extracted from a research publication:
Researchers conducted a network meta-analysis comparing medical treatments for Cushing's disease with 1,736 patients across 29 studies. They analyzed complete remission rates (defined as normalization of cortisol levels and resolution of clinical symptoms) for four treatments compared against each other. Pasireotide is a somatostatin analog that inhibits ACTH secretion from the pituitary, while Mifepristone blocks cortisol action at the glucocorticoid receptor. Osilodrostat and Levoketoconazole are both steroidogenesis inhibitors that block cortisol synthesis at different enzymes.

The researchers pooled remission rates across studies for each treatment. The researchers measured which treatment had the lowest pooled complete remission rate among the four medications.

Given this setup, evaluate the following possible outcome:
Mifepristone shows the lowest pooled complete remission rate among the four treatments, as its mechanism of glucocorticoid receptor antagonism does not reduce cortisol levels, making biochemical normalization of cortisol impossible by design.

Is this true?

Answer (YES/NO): NO